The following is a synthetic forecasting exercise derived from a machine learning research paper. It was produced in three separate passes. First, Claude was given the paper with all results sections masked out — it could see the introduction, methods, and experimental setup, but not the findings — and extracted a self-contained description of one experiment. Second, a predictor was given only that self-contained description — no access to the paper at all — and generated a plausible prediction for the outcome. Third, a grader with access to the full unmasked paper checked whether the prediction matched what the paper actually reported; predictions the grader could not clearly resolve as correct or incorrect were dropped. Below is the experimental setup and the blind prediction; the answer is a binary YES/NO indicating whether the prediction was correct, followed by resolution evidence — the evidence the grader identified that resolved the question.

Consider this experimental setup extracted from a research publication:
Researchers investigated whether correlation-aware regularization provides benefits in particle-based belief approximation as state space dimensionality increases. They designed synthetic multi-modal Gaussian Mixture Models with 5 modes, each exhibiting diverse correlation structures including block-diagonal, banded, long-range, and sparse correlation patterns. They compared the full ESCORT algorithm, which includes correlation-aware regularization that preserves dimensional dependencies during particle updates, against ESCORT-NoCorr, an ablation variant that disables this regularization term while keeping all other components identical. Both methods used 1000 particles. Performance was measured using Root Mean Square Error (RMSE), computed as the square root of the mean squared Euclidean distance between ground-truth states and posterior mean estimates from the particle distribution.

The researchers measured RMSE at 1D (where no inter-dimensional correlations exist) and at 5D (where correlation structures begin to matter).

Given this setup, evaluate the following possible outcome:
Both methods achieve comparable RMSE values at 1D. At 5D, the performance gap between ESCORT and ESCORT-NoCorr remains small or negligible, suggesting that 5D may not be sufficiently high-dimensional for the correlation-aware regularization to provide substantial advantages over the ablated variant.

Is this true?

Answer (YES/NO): NO